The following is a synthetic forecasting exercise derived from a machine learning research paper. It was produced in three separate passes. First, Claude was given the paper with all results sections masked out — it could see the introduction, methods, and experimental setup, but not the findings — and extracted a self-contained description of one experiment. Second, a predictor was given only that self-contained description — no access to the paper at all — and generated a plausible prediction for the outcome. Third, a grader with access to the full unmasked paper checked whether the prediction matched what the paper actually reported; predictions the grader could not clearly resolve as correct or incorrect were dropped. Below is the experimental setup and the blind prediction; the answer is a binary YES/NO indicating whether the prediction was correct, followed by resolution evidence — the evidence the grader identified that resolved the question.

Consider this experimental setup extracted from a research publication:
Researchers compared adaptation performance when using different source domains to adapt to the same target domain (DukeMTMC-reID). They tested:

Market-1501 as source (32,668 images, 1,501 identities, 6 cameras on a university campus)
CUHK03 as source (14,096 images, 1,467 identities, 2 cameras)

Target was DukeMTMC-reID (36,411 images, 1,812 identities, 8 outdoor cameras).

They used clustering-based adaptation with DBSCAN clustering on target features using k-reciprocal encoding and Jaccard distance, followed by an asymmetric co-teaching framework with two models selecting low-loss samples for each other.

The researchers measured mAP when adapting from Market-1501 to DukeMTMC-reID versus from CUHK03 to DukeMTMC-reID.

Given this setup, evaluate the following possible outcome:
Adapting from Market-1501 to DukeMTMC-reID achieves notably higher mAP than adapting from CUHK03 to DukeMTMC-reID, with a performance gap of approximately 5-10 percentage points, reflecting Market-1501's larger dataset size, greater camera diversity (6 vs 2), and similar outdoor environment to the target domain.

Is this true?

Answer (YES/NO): NO